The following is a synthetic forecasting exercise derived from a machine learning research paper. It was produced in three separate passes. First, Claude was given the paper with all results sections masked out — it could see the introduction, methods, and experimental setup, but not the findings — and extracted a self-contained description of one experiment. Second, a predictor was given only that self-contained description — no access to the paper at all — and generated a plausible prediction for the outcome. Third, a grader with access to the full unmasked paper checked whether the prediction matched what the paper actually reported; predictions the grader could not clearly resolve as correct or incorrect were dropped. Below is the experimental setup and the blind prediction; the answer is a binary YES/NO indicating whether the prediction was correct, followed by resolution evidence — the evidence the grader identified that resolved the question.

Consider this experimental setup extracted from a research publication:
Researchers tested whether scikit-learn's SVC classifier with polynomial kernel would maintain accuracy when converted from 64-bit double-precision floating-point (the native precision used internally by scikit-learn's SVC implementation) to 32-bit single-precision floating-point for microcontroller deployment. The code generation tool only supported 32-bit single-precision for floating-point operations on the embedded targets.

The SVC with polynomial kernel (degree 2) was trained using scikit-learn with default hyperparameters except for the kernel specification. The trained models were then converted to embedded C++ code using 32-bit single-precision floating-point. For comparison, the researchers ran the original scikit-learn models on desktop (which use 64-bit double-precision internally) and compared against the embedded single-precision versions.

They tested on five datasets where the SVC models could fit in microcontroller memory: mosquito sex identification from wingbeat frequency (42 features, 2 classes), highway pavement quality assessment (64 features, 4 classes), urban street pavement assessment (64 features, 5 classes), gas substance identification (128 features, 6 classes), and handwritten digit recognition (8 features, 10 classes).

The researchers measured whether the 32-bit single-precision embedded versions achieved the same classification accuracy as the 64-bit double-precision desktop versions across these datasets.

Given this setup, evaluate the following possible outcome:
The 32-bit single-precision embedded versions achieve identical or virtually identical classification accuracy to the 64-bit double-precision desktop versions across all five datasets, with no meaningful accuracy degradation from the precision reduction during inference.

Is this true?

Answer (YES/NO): NO